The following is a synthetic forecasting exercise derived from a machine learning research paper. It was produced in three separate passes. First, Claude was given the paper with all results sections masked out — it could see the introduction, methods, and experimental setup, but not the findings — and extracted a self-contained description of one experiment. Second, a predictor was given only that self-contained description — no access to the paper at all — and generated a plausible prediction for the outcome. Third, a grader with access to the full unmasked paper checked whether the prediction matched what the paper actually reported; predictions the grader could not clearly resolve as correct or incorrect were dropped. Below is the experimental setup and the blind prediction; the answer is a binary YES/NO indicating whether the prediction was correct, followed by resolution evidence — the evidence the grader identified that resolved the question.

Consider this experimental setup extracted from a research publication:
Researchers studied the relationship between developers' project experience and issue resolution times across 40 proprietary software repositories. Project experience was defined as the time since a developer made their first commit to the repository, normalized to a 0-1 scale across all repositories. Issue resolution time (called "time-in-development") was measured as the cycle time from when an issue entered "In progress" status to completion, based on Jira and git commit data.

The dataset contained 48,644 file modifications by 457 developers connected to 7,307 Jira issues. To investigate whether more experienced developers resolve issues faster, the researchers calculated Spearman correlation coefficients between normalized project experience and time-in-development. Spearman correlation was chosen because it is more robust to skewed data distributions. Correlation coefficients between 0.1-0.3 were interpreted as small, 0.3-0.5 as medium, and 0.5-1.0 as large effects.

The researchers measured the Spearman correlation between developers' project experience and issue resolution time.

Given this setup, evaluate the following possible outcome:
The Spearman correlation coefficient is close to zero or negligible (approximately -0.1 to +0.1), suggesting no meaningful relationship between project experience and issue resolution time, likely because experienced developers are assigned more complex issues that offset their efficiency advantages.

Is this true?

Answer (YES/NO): NO